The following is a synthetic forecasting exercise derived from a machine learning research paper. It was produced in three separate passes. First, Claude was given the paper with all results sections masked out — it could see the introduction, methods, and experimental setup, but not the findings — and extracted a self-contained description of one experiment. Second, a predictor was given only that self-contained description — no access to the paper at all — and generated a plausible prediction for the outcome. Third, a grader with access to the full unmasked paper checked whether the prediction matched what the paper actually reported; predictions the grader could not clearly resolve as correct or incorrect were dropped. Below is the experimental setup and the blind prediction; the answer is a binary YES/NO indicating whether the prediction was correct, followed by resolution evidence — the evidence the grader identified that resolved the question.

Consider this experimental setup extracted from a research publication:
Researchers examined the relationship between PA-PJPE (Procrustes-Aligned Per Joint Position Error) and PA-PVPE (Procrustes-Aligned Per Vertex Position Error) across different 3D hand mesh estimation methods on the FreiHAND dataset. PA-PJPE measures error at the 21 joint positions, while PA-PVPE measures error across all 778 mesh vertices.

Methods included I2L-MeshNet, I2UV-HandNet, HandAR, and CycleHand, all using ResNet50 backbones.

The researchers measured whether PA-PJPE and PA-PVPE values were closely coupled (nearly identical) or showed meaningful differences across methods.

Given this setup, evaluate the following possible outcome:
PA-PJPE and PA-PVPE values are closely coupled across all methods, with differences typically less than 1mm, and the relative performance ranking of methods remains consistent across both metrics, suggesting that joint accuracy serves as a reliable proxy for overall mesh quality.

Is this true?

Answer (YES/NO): YES